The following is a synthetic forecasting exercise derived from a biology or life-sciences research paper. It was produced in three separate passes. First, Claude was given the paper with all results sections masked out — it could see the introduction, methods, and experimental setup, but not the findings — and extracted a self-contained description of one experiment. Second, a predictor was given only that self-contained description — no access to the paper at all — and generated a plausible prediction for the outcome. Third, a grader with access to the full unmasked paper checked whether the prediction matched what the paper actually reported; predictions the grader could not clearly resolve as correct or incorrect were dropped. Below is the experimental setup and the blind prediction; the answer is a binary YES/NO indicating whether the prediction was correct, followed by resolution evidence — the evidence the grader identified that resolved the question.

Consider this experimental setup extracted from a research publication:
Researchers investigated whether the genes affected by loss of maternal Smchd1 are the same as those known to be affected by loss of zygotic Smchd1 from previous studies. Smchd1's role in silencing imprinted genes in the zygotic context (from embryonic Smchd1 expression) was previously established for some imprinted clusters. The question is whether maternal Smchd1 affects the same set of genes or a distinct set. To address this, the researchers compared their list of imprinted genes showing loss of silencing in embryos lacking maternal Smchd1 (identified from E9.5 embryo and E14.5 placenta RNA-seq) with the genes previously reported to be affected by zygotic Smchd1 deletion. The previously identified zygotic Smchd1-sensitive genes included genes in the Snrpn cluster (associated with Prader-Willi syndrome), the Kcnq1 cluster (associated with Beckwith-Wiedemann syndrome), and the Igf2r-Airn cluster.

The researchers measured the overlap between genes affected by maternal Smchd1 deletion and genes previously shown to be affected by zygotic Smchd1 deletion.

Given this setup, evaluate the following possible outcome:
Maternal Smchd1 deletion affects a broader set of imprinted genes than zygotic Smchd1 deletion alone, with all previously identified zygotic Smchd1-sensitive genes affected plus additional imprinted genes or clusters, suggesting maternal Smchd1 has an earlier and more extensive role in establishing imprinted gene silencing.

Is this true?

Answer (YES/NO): NO